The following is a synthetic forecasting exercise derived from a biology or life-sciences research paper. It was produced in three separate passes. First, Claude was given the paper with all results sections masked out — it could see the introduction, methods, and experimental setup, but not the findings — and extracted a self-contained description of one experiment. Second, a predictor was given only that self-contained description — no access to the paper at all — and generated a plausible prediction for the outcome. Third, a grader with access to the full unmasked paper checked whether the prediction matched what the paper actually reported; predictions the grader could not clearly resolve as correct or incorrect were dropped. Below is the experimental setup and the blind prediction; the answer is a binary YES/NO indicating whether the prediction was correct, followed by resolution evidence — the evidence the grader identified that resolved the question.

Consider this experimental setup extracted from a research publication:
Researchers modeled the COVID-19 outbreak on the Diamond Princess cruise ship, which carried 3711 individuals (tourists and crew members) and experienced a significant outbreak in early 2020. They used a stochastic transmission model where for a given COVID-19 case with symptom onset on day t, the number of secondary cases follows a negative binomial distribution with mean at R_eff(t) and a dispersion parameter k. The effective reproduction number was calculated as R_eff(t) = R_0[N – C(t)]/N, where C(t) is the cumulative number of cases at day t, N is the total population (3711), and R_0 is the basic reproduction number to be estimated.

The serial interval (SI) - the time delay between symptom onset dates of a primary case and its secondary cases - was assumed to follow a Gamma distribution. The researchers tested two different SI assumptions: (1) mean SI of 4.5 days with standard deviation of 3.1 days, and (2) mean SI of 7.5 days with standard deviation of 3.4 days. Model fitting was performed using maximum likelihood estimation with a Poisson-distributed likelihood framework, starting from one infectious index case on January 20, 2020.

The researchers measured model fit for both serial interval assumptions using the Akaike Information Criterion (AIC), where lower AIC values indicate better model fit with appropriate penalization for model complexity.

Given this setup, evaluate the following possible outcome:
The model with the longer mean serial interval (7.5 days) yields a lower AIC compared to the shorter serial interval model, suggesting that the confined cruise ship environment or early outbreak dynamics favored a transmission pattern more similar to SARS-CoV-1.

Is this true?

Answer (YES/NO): NO